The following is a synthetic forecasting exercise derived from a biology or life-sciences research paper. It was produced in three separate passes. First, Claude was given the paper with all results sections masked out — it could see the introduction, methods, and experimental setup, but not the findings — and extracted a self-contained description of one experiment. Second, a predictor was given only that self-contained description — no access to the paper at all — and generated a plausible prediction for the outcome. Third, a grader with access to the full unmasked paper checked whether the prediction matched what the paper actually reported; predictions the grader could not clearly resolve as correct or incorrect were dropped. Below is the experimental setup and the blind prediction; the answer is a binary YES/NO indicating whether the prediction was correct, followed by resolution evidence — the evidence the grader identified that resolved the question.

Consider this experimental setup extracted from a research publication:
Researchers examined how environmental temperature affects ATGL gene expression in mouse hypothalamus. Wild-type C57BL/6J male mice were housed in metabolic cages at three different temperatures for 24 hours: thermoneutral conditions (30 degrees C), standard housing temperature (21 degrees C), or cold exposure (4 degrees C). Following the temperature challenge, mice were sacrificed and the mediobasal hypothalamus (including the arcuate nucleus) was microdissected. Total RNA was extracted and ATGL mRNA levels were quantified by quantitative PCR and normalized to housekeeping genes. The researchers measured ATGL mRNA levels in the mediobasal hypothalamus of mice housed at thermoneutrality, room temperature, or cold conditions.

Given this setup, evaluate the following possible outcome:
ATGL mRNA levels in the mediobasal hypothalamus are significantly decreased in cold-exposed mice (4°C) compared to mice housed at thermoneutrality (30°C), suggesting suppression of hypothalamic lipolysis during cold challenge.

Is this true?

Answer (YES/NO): NO